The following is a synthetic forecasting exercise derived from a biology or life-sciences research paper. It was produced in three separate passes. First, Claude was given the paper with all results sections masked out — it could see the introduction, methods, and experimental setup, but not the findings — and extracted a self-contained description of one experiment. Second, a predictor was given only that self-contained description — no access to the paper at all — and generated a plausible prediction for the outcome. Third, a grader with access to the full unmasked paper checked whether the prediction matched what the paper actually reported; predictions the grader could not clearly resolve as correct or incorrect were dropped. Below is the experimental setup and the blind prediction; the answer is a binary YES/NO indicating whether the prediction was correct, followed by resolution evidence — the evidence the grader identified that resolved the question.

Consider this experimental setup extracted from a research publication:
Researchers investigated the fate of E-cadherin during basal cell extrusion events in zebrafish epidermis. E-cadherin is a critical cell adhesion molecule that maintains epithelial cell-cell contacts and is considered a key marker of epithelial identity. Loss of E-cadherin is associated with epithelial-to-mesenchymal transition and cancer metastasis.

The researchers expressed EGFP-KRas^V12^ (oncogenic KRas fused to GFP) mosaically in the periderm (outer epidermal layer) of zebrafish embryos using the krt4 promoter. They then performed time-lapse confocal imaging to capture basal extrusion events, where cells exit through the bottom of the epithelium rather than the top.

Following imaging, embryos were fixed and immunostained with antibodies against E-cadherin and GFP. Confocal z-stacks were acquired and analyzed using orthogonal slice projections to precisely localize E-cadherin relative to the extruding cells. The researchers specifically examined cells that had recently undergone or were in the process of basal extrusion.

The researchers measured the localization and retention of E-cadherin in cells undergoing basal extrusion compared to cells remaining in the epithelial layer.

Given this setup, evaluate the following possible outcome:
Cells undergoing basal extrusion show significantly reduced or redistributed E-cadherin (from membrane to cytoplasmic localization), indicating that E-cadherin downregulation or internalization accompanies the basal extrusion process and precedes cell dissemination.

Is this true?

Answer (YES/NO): NO